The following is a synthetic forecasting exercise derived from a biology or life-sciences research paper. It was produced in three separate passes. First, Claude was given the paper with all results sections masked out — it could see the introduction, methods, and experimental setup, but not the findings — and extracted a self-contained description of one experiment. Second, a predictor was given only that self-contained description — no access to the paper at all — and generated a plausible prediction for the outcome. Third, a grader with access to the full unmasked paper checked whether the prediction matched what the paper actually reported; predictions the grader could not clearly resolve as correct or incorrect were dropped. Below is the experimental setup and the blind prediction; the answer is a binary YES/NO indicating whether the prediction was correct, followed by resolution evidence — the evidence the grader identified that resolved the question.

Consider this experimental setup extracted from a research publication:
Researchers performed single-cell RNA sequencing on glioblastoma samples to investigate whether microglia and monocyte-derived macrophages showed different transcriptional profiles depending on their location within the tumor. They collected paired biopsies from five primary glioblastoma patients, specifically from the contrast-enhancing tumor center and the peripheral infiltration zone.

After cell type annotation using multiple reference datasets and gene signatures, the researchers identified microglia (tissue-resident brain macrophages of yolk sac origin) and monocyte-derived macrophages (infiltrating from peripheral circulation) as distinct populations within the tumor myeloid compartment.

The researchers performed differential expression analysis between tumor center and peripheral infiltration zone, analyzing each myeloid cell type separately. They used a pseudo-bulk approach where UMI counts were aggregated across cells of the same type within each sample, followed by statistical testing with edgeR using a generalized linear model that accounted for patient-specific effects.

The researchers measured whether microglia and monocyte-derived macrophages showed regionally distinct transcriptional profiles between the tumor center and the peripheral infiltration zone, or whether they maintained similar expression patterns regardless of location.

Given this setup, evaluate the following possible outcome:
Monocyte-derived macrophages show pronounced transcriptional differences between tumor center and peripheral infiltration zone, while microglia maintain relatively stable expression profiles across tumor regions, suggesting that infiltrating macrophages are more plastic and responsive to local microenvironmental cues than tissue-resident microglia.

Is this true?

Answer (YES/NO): NO